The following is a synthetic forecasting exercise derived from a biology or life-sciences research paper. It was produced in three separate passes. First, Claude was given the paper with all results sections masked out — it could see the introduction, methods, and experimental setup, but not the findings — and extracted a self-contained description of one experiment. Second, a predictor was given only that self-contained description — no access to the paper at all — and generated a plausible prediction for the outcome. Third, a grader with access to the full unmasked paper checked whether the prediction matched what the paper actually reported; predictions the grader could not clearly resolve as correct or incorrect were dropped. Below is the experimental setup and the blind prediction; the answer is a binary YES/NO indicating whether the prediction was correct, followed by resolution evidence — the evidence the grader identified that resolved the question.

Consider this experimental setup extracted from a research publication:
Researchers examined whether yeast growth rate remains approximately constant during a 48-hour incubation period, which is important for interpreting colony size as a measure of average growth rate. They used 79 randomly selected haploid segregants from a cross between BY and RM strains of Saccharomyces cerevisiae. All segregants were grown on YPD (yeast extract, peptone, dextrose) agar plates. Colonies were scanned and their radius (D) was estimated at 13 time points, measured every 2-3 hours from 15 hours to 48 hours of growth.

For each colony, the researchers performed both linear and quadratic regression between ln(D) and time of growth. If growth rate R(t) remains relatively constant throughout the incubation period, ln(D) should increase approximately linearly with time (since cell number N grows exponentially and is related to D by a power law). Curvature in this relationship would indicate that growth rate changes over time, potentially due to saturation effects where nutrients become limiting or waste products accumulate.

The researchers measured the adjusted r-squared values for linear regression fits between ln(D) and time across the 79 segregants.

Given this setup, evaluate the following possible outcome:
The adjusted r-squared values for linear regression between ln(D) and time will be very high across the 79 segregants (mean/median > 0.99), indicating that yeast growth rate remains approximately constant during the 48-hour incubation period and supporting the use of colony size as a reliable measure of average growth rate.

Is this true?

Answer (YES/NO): NO